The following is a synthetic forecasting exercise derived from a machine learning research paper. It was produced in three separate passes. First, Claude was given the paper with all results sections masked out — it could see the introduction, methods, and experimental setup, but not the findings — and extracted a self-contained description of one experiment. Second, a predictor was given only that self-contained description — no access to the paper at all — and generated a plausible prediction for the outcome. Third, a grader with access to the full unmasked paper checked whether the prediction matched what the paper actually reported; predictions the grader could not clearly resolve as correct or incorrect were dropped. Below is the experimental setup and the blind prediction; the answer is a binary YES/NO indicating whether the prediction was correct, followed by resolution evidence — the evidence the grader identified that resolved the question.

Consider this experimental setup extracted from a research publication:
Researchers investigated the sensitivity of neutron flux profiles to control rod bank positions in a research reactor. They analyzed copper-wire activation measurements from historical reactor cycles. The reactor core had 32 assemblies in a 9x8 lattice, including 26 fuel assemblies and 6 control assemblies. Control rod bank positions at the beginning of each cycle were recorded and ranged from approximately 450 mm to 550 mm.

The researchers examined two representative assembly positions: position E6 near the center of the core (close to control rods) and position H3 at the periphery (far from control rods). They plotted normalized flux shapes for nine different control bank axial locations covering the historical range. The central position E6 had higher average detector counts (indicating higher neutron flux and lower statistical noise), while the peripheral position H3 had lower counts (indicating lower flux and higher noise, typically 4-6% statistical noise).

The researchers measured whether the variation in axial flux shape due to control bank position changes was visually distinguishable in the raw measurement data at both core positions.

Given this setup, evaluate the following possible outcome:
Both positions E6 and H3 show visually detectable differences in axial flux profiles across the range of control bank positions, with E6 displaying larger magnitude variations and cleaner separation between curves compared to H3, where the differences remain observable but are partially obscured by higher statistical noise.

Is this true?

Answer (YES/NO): NO